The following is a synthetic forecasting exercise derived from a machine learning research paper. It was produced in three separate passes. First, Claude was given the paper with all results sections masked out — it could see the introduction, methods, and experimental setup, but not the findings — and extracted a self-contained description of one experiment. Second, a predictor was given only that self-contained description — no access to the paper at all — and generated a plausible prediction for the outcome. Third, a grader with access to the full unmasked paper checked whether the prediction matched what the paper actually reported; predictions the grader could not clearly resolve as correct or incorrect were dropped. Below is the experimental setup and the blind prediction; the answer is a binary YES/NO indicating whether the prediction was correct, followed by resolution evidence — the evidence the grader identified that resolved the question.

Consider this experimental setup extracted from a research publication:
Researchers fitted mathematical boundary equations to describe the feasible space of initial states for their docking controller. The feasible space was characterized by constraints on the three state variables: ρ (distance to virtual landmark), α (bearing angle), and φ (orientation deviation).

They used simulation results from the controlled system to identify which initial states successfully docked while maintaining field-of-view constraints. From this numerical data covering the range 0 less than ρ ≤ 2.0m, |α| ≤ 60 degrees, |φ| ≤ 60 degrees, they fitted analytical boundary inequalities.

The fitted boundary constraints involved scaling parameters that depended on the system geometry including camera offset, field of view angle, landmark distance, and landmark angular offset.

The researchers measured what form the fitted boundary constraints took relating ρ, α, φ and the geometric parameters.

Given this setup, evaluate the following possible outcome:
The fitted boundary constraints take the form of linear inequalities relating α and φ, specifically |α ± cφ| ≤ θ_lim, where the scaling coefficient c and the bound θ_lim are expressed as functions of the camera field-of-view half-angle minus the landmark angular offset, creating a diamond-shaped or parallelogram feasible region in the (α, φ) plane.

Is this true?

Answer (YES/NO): NO